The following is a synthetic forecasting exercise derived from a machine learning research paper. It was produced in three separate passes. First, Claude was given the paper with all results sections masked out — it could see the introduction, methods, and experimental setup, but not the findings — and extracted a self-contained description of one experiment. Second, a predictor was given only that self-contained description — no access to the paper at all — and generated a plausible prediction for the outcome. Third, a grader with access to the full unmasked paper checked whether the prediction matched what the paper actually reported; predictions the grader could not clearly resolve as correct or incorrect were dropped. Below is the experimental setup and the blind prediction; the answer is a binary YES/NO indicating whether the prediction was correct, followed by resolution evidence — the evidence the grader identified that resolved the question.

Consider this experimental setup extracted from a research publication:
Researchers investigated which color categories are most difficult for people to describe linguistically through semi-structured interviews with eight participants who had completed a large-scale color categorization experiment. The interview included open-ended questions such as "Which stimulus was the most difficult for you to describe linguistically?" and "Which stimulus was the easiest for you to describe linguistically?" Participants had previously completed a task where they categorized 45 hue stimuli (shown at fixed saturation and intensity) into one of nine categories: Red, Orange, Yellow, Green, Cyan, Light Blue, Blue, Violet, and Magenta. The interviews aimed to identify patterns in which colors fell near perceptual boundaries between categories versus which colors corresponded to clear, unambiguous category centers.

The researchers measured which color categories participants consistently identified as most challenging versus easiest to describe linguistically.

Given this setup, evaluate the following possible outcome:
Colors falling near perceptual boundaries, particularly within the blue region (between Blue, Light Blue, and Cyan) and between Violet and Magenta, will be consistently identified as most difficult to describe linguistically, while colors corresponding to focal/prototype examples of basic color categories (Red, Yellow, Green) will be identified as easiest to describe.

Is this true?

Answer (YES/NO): NO